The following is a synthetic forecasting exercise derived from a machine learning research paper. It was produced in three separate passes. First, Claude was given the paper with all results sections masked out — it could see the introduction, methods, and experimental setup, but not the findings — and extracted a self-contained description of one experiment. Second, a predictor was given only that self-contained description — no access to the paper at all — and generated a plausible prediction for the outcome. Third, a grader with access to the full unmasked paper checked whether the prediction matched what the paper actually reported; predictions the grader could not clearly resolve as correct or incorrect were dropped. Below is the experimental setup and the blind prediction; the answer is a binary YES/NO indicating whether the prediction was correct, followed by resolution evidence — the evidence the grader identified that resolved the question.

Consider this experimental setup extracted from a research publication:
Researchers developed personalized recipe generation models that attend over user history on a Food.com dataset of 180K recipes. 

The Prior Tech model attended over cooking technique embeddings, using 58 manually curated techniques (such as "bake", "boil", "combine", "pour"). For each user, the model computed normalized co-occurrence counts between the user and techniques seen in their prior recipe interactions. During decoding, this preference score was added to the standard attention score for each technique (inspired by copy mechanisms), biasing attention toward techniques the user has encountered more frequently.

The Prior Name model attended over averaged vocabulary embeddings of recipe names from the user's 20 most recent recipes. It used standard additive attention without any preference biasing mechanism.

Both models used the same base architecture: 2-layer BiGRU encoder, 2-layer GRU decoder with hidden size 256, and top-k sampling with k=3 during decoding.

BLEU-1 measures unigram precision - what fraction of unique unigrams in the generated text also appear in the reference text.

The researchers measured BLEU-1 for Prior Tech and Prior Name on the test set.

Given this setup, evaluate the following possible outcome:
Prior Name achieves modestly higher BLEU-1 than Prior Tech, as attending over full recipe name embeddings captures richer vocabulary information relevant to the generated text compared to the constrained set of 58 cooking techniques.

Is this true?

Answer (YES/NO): NO